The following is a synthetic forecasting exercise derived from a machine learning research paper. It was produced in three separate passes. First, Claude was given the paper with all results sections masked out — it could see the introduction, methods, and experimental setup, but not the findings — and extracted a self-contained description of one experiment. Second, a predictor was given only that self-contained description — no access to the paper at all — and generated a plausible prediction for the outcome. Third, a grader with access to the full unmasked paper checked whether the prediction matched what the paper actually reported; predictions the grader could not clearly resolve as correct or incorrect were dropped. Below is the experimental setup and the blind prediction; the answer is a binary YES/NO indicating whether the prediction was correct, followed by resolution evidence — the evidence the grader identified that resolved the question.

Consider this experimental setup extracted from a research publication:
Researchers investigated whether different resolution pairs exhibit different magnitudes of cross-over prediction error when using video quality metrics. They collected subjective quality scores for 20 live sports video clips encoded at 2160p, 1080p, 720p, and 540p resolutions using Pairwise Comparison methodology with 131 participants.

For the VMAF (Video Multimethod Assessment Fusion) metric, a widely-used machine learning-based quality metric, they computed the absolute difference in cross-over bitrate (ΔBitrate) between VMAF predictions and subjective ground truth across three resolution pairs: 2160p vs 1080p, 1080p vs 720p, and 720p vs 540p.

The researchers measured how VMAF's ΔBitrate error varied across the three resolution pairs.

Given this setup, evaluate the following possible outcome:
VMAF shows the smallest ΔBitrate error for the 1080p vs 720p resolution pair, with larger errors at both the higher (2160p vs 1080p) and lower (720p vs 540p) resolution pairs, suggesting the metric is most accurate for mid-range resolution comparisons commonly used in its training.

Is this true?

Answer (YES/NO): NO